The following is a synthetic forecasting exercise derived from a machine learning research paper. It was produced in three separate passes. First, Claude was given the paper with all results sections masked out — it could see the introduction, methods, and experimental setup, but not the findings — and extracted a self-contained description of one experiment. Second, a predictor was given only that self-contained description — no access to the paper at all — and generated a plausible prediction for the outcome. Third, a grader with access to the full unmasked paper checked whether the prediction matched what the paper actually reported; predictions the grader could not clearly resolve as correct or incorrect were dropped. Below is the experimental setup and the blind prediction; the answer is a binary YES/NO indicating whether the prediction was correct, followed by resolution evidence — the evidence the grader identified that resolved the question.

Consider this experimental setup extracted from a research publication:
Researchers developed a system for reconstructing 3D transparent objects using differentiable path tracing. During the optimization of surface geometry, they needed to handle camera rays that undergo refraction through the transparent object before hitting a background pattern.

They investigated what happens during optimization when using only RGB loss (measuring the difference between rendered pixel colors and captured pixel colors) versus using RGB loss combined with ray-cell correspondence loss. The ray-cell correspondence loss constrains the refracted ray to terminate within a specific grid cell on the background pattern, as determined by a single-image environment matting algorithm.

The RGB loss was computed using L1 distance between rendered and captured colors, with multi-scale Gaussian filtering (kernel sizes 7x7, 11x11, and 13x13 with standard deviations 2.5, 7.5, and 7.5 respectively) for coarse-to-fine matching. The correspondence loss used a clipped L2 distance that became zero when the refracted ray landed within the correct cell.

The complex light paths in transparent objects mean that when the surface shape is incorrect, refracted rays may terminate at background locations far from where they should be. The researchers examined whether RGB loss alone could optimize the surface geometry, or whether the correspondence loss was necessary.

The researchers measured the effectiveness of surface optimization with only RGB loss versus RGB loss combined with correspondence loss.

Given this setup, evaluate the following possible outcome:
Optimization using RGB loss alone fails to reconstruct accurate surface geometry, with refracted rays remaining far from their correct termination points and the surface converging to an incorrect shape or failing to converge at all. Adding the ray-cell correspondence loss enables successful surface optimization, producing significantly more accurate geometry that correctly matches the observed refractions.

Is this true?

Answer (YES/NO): YES